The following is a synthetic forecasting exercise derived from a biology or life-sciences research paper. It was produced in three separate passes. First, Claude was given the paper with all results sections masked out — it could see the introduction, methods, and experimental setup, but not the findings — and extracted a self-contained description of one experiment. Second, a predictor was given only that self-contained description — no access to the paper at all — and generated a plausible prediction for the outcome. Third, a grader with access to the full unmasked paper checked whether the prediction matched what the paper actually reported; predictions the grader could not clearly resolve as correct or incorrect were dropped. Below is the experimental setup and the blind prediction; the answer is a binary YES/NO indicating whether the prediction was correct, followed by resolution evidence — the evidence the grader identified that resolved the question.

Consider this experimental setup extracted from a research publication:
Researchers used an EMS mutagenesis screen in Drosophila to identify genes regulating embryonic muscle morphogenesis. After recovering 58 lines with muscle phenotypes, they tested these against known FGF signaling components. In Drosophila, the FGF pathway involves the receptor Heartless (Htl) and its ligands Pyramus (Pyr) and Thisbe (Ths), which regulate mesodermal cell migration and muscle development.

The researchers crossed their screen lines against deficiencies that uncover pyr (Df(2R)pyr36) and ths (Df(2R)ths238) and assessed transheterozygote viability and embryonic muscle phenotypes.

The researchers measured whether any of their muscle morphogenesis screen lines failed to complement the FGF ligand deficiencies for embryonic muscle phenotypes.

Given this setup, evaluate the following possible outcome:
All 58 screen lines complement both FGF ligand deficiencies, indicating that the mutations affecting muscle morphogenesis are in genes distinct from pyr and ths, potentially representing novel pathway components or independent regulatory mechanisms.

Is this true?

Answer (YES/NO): NO